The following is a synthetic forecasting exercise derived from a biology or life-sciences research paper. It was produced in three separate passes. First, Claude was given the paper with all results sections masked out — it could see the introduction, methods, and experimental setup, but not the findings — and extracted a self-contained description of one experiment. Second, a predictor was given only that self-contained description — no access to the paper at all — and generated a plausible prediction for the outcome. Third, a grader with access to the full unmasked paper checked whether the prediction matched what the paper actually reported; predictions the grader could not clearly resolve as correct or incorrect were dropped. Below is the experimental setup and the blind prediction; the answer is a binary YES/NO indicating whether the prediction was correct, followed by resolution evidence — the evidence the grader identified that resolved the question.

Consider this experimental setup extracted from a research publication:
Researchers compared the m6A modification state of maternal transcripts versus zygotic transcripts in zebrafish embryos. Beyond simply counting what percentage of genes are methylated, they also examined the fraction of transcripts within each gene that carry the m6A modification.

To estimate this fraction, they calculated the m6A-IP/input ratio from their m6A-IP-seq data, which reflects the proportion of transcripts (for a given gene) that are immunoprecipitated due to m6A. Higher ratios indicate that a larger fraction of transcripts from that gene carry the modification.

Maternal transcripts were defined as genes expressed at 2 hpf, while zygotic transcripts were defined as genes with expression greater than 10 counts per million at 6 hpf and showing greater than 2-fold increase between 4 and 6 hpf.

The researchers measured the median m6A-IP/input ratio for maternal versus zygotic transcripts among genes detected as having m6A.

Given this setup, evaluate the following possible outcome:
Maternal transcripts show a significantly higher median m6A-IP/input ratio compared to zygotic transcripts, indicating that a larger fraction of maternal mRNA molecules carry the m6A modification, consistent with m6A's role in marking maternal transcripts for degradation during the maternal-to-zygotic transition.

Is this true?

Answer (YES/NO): NO